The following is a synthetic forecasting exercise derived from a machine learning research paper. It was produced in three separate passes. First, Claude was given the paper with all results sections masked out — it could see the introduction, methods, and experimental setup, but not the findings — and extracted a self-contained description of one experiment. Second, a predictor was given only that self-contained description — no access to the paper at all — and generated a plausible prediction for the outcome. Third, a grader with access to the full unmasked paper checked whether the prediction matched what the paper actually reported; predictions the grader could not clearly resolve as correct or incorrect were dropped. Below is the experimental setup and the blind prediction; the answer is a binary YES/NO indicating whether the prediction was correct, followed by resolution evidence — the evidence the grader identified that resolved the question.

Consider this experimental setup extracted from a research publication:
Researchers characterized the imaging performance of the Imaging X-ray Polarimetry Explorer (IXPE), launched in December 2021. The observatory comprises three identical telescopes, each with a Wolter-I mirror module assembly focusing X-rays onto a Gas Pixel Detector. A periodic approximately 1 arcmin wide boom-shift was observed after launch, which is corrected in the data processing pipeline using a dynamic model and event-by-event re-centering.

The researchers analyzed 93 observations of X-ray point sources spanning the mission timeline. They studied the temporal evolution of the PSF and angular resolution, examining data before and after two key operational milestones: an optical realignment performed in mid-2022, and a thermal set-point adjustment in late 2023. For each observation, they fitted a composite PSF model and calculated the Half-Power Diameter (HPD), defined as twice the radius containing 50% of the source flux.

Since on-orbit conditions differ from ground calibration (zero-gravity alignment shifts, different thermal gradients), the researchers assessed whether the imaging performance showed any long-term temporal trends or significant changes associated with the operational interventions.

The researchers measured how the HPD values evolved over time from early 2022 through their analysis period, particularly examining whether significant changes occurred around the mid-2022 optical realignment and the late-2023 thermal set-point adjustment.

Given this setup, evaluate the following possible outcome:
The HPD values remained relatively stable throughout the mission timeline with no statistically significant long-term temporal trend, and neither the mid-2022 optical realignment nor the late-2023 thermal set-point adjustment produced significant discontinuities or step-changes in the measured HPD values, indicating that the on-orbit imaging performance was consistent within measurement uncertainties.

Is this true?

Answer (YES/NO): NO